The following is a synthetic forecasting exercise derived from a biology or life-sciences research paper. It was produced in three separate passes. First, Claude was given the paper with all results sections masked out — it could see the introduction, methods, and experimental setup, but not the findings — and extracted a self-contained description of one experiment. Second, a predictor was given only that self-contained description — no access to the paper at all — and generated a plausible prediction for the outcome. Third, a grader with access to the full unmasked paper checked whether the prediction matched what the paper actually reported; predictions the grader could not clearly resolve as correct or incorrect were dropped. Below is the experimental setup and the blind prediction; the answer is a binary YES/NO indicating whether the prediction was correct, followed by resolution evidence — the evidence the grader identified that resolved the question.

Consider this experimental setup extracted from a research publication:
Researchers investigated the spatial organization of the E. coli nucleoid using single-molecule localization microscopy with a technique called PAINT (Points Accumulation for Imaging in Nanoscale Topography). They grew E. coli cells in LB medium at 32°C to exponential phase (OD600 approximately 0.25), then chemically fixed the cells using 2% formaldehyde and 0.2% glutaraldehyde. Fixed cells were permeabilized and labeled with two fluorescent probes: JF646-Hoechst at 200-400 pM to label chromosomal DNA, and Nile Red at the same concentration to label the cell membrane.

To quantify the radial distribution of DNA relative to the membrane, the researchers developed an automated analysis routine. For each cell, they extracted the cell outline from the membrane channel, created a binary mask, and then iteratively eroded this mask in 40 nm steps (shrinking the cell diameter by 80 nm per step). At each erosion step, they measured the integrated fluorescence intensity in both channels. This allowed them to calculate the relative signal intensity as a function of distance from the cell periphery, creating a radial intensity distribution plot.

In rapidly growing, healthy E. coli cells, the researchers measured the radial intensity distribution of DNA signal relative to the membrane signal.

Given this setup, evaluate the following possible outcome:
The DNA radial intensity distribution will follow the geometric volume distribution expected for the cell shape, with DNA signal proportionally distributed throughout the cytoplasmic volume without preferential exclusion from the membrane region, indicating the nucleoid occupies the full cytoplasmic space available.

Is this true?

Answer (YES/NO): NO